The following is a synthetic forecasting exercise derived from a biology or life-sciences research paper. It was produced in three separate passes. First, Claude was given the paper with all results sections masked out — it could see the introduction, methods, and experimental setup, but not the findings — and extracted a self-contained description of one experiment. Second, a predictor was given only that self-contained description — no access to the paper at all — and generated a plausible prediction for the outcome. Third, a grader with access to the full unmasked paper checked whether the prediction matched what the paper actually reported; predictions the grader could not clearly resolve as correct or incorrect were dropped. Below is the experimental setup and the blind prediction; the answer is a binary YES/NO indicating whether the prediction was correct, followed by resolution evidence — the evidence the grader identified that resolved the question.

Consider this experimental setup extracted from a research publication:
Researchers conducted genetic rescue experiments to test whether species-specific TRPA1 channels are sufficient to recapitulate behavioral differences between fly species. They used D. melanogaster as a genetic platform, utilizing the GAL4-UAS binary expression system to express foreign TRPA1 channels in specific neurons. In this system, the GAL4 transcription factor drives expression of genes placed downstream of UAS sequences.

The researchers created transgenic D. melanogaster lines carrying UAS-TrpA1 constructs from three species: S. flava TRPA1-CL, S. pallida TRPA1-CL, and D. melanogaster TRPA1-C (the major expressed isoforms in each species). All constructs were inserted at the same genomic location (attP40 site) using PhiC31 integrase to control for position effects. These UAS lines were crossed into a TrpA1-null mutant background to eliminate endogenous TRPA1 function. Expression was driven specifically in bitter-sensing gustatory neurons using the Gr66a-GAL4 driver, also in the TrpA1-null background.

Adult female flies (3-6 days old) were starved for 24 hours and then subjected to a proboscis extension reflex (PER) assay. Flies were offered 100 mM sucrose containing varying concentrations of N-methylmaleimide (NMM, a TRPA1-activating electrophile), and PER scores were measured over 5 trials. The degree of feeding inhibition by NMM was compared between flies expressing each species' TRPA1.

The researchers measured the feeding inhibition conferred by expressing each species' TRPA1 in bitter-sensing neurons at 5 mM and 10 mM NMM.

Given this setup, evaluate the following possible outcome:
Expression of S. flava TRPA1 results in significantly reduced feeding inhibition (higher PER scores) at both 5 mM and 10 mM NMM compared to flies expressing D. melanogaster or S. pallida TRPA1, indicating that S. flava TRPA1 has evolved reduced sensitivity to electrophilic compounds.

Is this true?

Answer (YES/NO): YES